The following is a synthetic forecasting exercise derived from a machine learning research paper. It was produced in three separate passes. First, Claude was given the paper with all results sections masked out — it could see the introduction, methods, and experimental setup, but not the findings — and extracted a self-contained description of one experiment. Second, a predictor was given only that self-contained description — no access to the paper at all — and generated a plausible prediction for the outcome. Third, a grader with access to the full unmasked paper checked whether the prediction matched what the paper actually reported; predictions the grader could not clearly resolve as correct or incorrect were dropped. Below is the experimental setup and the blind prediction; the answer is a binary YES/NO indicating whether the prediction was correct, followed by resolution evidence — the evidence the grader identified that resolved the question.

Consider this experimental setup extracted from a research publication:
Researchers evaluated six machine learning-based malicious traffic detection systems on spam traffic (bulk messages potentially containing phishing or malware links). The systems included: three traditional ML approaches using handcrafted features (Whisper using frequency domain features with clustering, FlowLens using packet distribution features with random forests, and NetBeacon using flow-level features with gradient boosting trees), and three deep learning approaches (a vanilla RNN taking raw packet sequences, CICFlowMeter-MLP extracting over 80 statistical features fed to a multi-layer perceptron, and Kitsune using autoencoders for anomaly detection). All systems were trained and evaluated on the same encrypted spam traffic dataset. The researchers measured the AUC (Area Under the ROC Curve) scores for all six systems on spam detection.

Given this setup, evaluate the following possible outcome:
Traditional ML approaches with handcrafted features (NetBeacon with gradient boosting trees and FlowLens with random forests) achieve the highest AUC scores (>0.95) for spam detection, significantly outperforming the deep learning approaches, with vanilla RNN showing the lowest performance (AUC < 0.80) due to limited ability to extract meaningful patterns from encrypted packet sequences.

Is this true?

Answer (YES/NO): NO